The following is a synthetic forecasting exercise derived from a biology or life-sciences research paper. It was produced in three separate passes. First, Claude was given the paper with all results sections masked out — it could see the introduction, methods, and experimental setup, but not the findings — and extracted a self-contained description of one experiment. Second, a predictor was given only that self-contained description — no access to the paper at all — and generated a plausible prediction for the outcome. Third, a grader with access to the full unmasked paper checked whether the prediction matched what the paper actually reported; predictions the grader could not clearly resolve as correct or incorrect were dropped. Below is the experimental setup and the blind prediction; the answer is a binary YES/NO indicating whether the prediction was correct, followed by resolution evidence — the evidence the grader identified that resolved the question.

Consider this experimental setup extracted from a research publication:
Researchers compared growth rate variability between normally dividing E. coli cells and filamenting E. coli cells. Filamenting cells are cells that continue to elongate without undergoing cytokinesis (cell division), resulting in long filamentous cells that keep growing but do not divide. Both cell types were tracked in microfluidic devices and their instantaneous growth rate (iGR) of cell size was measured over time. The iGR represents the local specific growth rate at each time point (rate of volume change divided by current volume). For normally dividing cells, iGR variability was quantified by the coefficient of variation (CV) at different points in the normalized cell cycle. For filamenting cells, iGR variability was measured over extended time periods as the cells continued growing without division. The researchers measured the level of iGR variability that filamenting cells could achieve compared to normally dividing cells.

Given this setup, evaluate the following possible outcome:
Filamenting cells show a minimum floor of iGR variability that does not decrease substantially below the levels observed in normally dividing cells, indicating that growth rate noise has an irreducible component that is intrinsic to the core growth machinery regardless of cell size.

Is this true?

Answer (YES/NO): NO